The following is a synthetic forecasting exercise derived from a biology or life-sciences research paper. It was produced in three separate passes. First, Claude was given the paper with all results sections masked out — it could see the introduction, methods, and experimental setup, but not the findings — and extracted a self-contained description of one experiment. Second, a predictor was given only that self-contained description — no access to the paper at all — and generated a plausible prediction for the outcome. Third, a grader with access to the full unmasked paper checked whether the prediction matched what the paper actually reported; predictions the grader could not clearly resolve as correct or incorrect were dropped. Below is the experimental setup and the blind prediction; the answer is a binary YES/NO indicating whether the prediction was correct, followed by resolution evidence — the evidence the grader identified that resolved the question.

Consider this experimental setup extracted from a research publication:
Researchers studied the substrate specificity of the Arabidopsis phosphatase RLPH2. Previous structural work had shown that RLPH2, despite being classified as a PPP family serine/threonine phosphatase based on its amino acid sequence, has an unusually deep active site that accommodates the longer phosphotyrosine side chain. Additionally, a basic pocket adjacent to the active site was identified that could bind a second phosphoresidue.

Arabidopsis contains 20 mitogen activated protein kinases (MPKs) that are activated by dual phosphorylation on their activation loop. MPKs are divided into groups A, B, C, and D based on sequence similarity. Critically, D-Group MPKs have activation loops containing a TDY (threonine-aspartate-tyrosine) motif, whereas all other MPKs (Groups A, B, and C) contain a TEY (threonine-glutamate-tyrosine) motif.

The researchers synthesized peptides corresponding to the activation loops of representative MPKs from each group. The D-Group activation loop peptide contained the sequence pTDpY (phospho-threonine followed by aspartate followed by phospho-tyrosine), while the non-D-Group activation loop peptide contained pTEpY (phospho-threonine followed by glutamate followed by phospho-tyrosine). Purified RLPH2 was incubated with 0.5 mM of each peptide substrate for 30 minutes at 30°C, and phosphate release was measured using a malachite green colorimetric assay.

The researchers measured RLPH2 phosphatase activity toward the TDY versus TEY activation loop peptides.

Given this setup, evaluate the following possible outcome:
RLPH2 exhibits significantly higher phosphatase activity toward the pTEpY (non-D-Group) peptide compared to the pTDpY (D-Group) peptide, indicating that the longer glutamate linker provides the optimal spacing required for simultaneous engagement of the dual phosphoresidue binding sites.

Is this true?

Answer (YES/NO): NO